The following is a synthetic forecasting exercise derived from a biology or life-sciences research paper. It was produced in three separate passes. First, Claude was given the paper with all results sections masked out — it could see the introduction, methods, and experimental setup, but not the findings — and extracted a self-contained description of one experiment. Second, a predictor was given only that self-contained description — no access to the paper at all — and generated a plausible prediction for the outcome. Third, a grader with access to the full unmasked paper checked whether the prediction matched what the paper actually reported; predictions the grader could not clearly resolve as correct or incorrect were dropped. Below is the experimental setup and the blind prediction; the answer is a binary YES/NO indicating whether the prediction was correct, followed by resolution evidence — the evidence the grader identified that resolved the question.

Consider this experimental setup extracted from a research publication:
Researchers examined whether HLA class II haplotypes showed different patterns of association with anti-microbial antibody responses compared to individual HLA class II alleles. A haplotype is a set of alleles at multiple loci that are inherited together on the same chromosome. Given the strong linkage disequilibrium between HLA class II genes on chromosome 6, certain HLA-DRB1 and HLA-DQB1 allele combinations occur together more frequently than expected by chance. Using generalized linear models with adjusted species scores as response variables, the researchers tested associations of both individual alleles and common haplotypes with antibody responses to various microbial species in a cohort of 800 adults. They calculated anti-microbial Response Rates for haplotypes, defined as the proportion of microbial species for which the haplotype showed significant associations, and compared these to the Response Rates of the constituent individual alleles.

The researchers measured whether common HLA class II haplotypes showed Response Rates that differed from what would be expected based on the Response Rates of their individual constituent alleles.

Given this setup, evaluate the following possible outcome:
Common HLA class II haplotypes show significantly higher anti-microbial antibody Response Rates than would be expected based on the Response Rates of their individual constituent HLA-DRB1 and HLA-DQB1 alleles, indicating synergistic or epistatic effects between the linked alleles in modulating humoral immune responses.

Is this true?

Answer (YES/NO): YES